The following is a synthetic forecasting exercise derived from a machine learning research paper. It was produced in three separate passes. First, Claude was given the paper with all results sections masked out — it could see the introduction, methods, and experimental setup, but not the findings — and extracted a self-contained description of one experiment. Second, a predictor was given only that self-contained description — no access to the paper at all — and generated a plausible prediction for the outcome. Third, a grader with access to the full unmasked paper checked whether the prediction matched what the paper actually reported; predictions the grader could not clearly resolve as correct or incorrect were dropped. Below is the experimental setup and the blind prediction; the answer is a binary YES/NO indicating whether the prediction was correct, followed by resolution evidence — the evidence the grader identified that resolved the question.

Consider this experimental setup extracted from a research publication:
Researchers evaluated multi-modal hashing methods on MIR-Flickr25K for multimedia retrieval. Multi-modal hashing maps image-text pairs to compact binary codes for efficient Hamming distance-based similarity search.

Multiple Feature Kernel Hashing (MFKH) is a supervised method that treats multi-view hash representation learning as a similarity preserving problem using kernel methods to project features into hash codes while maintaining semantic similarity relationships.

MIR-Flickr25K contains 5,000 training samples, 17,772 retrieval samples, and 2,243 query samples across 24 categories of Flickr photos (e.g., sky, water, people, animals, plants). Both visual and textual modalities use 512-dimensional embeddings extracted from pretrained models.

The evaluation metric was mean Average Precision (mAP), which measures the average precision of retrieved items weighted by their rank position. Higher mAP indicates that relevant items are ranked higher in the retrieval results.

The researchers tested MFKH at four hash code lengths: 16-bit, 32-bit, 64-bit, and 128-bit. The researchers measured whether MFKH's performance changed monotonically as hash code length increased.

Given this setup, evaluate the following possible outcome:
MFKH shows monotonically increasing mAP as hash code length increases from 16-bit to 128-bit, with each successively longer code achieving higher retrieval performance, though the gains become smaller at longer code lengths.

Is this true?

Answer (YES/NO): NO